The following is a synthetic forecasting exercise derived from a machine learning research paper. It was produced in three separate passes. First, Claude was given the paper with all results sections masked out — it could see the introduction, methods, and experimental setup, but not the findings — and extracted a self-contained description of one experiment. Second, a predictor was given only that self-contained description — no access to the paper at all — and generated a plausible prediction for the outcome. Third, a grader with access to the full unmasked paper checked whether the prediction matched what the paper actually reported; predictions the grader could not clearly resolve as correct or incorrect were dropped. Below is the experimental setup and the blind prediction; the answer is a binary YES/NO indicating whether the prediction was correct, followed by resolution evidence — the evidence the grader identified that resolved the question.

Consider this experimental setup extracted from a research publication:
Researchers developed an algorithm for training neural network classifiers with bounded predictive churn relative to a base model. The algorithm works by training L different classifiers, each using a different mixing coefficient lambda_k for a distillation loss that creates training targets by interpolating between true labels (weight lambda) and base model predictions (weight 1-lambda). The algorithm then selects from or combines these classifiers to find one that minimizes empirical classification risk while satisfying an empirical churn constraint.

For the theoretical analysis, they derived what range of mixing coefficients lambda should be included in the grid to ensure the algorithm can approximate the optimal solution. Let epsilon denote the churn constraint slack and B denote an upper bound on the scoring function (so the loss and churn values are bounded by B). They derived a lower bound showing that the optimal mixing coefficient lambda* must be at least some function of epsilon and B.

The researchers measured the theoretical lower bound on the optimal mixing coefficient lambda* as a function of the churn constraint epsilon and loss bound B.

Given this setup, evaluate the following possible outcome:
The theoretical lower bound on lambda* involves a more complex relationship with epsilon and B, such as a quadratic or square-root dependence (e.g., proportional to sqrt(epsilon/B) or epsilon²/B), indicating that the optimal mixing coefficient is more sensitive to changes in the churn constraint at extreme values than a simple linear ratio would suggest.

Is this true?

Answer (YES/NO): NO